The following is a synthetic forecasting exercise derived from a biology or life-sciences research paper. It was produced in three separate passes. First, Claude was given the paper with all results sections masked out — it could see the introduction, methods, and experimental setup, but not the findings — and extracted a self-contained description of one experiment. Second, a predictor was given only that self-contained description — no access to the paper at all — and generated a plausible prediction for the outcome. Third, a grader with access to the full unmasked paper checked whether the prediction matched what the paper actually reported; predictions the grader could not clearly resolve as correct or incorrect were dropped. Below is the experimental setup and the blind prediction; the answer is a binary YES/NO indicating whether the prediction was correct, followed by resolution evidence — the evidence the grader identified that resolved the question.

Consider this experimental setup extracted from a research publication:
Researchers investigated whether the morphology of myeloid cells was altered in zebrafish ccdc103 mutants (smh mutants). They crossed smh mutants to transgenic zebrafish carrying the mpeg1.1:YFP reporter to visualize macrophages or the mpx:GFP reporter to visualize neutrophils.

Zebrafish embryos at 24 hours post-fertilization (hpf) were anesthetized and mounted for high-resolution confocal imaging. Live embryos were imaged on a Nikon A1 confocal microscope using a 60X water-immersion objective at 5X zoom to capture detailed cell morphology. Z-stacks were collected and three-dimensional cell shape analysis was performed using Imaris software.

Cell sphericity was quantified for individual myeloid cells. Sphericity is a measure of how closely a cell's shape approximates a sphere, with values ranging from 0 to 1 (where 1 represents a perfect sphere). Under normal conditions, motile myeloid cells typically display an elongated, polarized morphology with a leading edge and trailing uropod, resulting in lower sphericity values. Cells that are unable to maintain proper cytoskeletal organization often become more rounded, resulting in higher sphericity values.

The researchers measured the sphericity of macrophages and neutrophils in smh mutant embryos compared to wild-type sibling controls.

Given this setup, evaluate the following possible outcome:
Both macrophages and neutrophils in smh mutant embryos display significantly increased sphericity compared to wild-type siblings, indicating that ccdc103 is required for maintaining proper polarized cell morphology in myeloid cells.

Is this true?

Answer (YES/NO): YES